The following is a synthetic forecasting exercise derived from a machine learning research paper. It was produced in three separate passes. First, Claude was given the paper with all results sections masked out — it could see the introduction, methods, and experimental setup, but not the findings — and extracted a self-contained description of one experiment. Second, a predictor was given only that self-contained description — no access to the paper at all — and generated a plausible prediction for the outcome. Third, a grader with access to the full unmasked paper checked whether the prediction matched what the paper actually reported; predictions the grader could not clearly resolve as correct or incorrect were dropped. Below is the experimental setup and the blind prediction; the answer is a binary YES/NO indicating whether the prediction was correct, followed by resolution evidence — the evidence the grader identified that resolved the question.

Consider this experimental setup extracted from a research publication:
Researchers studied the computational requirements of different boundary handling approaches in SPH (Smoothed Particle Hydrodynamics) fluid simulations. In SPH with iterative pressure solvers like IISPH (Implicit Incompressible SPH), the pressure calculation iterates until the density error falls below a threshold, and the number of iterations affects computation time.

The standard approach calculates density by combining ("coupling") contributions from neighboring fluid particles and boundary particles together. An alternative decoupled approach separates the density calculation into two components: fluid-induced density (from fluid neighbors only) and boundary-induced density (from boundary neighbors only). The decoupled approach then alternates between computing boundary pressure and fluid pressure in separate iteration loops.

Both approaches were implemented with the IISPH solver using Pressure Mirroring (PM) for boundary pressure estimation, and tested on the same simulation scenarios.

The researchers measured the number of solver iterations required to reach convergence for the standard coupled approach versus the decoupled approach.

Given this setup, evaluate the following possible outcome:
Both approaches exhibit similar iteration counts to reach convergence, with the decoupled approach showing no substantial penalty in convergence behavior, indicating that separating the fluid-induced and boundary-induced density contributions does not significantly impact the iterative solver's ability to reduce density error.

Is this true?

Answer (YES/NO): YES